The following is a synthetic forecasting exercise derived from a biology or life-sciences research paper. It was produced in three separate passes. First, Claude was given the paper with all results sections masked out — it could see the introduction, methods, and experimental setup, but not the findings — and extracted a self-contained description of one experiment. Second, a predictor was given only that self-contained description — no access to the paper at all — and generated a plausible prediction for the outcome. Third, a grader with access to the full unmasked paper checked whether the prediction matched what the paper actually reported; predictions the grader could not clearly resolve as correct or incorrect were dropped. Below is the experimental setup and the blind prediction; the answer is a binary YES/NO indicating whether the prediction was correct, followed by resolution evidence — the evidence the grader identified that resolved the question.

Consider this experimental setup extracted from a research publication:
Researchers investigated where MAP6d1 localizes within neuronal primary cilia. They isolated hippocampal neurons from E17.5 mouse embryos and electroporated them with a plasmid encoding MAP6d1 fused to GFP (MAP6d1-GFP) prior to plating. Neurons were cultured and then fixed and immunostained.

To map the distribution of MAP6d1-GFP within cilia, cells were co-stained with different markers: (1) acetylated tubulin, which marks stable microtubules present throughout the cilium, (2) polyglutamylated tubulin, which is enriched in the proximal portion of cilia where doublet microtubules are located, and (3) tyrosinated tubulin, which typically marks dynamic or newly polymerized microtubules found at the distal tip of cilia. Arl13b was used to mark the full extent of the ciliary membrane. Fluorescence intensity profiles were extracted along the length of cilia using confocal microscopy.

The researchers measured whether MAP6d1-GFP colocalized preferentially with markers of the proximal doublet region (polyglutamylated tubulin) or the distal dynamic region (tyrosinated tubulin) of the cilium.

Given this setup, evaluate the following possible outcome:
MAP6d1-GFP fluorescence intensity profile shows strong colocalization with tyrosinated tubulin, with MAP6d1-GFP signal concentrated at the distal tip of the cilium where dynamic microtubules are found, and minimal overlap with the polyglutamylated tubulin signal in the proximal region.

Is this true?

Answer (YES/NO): NO